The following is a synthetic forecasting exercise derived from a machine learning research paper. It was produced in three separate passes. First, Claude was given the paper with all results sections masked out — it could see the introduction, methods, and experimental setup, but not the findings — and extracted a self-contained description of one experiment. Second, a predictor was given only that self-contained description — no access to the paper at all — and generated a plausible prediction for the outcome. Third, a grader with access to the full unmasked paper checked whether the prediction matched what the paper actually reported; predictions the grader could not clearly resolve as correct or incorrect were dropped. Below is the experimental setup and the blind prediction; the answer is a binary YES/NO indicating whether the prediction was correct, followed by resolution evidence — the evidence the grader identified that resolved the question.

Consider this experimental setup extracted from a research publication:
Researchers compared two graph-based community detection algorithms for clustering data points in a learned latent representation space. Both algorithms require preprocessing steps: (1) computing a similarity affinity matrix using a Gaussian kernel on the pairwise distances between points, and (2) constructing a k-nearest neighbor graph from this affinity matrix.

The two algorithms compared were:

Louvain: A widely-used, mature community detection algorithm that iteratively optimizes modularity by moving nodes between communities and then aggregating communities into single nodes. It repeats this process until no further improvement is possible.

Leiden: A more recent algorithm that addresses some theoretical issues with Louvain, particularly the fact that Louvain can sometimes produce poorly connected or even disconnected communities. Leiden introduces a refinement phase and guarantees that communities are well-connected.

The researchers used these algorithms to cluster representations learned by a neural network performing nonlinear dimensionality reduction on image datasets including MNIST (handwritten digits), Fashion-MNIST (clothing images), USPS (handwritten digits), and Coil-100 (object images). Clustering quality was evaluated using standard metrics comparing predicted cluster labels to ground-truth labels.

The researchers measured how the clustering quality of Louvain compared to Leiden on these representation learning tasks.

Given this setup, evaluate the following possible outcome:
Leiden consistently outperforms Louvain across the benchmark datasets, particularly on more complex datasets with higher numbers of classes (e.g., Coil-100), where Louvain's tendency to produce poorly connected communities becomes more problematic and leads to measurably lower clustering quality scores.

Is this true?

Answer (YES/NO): NO